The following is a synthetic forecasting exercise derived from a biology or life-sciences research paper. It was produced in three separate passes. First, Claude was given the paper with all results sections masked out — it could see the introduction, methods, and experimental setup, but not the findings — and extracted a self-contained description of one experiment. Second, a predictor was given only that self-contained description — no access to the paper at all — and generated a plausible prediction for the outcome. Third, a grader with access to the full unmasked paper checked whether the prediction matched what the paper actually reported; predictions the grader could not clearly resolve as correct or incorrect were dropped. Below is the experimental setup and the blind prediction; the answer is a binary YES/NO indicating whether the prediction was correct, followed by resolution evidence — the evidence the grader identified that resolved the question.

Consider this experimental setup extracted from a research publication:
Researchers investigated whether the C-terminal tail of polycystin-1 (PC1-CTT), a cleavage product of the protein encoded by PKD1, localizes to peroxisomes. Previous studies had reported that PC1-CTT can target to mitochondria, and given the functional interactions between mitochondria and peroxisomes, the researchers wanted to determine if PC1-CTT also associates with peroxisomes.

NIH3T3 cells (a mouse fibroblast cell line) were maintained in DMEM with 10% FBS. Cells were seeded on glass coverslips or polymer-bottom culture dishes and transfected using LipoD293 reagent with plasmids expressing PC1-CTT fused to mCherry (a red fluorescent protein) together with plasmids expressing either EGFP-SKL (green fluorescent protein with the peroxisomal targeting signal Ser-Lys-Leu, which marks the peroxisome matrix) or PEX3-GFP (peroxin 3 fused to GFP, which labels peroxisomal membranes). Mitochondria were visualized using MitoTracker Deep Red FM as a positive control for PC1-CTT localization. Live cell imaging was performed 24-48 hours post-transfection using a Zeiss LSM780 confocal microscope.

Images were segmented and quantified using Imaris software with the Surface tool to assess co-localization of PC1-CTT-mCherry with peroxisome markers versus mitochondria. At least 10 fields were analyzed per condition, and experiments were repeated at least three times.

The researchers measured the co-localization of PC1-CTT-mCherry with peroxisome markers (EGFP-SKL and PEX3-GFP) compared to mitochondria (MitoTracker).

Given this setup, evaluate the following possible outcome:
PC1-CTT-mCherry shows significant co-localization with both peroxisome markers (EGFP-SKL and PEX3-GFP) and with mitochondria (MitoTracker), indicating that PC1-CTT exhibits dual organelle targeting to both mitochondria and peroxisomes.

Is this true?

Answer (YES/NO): NO